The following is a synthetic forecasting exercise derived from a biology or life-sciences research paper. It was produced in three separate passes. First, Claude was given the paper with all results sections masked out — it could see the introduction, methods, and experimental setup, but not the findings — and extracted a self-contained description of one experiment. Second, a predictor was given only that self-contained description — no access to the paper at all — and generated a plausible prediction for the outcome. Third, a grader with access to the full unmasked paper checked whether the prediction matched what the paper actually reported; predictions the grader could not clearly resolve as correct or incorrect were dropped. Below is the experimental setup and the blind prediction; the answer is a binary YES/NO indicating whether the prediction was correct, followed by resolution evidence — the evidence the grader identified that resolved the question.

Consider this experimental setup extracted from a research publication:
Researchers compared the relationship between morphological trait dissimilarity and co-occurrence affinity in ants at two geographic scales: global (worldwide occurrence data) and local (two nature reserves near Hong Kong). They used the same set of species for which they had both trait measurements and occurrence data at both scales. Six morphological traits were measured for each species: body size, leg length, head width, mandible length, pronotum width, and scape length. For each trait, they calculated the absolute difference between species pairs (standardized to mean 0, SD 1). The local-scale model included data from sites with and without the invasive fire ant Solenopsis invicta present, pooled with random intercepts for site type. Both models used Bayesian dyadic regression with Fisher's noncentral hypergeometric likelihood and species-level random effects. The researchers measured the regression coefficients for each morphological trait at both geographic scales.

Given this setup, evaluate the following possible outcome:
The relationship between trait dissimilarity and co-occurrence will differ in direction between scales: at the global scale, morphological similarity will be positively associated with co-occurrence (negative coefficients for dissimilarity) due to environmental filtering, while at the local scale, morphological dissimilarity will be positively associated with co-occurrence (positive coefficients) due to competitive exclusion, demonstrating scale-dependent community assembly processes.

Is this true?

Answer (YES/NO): NO